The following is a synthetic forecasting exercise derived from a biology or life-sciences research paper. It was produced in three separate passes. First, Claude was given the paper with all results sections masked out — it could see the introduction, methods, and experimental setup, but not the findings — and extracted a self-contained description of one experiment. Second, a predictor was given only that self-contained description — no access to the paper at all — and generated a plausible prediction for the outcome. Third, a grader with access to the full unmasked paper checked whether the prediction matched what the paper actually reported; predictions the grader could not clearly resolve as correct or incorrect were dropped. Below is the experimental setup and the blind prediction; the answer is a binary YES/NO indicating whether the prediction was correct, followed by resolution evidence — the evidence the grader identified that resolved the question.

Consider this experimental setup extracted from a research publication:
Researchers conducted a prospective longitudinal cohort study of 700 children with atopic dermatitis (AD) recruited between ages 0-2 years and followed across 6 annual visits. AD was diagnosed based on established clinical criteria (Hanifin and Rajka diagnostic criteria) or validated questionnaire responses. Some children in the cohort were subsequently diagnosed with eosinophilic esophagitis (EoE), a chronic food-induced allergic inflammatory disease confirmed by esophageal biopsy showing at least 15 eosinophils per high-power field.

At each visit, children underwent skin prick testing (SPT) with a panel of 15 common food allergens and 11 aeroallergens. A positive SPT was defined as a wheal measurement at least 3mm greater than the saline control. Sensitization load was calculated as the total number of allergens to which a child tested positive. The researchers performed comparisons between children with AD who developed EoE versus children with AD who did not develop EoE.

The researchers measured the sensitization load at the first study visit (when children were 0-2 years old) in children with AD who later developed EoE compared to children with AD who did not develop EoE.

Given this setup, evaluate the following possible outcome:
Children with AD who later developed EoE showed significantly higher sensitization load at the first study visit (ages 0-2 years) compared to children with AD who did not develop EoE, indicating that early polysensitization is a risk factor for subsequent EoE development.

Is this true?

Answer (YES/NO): NO